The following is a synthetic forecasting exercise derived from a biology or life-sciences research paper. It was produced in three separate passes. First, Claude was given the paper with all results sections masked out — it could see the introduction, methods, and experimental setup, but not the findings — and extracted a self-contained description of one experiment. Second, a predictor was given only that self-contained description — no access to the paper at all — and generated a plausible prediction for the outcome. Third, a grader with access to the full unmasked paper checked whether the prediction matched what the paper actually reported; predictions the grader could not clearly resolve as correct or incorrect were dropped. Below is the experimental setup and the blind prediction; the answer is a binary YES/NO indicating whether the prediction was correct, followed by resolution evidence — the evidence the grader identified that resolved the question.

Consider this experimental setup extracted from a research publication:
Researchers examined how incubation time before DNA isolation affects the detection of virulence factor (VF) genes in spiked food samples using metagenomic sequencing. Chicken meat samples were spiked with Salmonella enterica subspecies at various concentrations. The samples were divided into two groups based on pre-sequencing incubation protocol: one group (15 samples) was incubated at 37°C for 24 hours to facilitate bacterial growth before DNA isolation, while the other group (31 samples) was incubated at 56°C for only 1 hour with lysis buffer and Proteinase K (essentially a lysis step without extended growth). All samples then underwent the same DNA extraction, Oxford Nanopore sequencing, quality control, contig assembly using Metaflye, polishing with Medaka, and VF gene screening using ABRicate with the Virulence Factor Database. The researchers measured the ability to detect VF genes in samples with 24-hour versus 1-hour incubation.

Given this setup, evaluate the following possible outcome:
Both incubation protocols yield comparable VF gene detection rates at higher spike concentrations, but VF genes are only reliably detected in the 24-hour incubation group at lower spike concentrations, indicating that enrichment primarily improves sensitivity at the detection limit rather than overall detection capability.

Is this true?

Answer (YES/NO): NO